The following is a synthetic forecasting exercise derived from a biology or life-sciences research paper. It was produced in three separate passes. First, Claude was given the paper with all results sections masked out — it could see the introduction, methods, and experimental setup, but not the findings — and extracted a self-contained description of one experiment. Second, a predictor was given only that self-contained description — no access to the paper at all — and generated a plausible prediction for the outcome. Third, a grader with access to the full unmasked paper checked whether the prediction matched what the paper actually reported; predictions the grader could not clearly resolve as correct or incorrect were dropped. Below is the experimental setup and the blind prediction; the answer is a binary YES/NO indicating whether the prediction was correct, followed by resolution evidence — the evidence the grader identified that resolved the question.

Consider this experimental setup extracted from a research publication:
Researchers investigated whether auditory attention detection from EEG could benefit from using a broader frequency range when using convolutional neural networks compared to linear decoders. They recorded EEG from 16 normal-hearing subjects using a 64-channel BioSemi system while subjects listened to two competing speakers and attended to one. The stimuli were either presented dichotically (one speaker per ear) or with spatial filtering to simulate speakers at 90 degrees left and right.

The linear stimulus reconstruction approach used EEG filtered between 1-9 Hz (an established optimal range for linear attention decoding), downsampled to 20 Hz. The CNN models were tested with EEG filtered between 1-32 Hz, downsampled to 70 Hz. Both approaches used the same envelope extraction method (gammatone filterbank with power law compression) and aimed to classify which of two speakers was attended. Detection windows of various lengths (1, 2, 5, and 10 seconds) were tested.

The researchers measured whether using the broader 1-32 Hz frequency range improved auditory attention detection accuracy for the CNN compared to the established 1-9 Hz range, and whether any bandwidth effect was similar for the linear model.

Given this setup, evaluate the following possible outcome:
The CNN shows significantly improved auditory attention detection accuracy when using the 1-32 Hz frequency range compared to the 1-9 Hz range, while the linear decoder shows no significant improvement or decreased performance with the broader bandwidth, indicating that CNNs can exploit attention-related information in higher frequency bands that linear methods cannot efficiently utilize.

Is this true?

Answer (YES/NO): YES